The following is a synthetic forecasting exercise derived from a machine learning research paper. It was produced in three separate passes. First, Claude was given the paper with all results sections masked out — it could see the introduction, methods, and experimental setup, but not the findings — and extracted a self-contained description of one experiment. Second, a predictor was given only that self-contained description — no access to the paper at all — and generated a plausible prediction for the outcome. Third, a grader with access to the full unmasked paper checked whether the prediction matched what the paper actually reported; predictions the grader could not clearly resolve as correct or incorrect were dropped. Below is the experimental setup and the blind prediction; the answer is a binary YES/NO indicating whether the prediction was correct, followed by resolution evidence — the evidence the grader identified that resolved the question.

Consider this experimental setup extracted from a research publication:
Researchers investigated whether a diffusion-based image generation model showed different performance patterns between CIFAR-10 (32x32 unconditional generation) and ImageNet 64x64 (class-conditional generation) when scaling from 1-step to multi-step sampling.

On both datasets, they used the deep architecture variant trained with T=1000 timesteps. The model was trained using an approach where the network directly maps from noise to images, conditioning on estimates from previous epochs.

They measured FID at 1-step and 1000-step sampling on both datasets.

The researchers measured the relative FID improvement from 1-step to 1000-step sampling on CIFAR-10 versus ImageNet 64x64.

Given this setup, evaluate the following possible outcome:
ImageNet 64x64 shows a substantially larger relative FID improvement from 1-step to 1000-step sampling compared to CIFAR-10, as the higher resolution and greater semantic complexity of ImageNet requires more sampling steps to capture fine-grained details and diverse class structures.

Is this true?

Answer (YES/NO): YES